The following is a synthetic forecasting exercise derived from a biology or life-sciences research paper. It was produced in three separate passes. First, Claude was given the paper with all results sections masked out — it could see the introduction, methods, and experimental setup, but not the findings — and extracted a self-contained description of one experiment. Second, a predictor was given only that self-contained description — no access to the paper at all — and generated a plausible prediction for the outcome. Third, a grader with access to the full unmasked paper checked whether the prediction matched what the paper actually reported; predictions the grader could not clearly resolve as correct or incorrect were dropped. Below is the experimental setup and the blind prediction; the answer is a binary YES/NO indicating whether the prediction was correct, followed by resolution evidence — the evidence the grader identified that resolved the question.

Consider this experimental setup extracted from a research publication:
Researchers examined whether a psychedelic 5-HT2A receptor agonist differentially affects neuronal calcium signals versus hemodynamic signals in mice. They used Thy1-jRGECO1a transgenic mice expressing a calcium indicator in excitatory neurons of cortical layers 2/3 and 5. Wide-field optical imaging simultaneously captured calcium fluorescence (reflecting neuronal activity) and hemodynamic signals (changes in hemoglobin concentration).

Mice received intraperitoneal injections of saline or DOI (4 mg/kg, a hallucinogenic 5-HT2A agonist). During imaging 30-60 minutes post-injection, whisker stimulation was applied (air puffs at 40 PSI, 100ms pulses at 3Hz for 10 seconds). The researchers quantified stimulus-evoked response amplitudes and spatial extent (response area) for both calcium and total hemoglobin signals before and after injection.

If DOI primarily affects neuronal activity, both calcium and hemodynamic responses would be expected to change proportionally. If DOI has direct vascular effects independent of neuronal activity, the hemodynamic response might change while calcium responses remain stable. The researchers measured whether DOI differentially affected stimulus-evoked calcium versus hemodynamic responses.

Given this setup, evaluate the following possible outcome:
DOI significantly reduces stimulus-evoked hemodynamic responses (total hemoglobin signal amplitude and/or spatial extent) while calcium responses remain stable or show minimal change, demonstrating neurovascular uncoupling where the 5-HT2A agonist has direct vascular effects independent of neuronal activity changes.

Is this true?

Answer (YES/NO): NO